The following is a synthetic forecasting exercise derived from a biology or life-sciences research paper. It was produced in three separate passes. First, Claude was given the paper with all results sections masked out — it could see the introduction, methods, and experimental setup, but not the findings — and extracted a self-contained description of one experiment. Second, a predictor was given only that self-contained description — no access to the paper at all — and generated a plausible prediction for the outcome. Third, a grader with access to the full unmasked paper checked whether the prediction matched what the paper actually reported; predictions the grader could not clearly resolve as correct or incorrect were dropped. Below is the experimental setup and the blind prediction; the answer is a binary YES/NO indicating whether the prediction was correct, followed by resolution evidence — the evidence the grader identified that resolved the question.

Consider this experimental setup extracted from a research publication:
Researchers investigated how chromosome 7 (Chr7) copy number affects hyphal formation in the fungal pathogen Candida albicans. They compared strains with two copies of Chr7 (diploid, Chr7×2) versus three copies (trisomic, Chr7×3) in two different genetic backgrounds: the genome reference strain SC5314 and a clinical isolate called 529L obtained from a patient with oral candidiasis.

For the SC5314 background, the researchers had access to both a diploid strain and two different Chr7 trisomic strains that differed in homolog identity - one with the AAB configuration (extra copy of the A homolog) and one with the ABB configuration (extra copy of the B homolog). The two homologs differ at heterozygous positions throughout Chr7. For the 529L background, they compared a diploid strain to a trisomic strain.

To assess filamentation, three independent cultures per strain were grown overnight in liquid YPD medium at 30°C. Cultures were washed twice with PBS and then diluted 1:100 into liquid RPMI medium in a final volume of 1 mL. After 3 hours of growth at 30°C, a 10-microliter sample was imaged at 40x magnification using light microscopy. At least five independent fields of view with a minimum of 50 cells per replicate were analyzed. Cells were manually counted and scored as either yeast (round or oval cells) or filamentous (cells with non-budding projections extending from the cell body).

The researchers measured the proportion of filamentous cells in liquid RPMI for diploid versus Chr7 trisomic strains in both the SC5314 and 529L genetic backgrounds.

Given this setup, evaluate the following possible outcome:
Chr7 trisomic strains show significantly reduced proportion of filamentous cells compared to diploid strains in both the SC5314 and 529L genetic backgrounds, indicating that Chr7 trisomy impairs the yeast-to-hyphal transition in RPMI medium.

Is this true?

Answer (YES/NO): YES